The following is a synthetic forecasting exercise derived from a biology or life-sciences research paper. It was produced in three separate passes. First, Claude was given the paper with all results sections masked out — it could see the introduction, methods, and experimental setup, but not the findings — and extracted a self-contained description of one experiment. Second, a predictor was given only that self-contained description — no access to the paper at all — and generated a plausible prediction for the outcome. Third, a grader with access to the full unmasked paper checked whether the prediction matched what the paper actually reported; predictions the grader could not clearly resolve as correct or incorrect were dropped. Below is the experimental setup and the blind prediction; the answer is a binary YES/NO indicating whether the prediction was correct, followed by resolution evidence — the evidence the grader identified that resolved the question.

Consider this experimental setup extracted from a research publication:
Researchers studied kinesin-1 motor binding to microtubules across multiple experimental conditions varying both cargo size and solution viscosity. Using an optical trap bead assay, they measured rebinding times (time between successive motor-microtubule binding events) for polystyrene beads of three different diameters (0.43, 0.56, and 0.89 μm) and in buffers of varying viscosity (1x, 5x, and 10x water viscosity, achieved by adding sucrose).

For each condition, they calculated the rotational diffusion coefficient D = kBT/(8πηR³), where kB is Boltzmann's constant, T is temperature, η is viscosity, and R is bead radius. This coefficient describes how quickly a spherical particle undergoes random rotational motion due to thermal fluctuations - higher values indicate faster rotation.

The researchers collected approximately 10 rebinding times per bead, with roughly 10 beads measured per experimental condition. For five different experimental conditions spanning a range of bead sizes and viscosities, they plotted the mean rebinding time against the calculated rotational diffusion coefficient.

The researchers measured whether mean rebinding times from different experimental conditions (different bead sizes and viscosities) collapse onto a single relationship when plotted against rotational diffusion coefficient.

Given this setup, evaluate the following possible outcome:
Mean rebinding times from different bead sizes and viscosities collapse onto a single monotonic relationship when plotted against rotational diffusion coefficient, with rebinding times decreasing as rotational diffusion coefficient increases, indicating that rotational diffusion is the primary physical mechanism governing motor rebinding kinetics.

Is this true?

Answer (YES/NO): YES